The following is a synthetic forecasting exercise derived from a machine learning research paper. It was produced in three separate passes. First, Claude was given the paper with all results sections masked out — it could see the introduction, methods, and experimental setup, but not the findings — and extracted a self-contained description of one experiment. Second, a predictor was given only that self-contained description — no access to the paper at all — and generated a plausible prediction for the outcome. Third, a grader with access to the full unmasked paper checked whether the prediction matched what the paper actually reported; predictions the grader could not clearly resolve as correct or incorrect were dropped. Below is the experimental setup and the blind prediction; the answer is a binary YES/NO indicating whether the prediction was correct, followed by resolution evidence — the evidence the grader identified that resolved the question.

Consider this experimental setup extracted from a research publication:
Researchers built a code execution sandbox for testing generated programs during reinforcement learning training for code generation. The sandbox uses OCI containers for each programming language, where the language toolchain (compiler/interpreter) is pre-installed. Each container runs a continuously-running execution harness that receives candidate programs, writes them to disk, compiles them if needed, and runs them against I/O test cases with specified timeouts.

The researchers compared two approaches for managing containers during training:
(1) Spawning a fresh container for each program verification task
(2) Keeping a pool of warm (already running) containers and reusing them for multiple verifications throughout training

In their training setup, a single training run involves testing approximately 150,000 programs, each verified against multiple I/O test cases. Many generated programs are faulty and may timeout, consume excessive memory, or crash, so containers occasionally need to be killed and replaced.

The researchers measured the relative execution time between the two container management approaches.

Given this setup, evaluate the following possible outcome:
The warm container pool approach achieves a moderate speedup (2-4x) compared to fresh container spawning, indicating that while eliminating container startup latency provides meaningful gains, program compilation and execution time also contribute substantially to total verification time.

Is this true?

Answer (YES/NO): NO